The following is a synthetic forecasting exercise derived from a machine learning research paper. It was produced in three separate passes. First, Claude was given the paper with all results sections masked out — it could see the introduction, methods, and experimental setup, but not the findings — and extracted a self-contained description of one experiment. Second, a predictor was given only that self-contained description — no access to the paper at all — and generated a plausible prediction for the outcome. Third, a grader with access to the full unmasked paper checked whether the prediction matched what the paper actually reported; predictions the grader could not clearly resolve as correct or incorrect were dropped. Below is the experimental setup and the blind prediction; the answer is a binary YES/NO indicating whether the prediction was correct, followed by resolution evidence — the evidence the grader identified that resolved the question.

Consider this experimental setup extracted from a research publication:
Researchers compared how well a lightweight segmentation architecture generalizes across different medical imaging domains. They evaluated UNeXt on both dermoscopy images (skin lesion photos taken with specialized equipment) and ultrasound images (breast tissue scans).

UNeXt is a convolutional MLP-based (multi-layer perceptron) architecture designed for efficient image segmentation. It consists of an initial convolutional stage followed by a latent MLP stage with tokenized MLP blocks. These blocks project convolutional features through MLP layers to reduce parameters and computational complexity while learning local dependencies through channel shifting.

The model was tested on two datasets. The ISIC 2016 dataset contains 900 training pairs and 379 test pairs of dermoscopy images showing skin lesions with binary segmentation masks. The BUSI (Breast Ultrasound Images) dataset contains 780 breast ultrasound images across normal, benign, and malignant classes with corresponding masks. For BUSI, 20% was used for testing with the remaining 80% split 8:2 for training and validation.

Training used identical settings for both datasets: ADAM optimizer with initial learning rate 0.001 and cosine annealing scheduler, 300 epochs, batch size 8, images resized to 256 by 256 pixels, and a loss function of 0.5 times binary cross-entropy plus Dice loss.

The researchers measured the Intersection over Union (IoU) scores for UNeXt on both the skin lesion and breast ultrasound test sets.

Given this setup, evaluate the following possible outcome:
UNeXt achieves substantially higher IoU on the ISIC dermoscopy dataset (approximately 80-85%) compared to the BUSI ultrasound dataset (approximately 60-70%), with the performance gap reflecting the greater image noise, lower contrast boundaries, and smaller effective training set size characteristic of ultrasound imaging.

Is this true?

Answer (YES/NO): YES